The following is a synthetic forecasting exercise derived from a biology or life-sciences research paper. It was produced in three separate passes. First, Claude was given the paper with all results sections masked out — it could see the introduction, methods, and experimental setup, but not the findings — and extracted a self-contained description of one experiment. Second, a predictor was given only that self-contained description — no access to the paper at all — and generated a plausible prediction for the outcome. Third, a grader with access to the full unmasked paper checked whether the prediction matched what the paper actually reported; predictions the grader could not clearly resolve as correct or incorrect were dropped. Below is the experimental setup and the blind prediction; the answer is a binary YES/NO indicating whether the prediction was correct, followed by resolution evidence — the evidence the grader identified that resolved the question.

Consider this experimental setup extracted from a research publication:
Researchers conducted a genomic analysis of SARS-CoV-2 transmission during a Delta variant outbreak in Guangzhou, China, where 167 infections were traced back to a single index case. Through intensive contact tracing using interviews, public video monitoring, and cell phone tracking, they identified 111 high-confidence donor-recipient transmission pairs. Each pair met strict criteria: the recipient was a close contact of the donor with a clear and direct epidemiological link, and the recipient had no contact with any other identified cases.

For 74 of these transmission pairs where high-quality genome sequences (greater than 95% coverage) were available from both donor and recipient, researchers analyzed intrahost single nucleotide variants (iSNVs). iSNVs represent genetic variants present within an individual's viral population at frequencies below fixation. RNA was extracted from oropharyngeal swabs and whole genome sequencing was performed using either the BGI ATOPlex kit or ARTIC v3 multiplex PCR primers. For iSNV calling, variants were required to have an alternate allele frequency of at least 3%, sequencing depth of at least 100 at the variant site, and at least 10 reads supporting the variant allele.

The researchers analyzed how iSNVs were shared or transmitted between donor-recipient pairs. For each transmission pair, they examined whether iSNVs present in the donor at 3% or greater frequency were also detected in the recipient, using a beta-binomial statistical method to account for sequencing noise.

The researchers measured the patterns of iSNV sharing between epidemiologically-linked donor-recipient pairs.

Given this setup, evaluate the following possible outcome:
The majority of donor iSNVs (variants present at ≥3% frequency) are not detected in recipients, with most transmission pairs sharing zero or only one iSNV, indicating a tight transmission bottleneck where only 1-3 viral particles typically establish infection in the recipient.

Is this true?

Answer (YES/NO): YES